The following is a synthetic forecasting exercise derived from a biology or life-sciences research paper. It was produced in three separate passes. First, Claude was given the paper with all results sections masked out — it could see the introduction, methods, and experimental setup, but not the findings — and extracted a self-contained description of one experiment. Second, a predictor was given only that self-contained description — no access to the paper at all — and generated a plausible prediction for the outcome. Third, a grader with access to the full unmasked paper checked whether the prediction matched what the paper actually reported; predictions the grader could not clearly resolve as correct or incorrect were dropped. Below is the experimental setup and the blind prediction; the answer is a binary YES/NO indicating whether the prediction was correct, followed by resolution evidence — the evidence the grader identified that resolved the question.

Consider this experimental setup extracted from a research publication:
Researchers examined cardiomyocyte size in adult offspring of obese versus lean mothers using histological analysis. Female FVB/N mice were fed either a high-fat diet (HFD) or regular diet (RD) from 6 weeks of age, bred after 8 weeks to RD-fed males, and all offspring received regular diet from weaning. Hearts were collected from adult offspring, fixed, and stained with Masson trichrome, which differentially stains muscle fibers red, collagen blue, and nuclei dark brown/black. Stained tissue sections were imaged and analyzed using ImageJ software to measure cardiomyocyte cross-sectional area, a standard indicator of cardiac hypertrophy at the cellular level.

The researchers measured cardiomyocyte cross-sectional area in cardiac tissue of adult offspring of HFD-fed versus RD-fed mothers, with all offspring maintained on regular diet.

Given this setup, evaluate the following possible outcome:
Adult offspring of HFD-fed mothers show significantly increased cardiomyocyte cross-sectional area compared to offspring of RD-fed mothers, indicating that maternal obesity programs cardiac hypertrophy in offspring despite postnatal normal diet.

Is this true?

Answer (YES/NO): NO